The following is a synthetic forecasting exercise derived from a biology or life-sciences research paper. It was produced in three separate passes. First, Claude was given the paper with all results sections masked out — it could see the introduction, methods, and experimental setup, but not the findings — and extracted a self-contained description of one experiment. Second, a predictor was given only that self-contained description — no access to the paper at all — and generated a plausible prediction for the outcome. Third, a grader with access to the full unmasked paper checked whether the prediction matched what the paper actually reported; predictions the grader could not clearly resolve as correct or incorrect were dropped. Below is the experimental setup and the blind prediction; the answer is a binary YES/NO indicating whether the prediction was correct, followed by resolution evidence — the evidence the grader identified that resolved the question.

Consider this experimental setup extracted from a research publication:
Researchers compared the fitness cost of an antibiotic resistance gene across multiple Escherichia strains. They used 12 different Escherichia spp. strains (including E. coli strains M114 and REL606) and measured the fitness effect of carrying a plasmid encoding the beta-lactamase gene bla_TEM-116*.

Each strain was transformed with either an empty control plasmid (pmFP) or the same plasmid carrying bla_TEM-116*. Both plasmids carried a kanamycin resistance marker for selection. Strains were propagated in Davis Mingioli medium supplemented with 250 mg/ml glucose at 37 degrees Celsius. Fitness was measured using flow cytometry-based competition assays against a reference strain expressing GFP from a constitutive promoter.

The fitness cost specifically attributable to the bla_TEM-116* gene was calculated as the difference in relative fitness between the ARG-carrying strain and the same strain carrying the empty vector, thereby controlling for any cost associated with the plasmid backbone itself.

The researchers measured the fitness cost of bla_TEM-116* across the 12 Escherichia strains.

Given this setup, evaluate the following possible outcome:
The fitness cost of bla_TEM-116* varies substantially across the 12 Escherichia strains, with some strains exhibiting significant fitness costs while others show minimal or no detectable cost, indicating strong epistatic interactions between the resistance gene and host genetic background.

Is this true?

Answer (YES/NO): YES